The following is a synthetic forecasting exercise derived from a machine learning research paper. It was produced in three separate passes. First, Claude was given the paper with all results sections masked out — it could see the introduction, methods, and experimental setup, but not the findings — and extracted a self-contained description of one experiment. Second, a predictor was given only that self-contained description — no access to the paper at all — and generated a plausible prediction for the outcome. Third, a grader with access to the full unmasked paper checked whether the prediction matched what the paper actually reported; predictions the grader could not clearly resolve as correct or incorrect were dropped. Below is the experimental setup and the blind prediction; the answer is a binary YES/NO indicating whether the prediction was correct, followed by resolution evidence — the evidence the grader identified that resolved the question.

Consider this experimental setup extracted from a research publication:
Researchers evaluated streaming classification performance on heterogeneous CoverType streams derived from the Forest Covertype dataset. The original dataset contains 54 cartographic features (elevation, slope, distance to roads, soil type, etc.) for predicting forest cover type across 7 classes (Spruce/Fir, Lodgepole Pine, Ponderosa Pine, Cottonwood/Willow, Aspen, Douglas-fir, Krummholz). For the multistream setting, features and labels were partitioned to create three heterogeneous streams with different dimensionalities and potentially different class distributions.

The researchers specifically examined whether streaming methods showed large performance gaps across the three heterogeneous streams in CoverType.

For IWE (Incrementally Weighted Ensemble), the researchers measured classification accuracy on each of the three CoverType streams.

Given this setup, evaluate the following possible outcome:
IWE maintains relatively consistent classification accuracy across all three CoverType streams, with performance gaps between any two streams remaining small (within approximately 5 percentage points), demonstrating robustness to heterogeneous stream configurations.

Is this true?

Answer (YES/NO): NO